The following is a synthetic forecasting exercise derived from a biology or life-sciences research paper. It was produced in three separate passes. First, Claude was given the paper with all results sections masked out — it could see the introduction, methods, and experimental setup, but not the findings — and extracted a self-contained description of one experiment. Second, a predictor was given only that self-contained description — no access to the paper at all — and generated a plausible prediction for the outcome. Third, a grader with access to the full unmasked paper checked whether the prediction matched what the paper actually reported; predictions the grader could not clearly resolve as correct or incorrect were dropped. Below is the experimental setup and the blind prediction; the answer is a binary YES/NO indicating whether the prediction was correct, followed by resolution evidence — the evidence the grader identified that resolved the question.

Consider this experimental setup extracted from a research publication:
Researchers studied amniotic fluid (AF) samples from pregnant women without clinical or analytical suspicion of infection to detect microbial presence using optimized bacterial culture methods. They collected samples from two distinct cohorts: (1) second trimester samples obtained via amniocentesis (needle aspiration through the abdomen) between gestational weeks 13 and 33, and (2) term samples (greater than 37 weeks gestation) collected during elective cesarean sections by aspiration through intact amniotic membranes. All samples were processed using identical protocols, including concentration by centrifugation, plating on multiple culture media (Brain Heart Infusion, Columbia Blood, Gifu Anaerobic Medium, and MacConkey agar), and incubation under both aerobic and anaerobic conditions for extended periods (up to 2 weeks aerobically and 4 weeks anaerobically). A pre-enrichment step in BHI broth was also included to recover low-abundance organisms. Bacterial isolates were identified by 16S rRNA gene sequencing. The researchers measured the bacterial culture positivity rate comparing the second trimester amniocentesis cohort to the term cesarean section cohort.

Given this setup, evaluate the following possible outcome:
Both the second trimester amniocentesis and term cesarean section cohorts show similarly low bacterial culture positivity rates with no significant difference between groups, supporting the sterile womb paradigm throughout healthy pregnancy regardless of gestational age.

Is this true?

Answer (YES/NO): NO